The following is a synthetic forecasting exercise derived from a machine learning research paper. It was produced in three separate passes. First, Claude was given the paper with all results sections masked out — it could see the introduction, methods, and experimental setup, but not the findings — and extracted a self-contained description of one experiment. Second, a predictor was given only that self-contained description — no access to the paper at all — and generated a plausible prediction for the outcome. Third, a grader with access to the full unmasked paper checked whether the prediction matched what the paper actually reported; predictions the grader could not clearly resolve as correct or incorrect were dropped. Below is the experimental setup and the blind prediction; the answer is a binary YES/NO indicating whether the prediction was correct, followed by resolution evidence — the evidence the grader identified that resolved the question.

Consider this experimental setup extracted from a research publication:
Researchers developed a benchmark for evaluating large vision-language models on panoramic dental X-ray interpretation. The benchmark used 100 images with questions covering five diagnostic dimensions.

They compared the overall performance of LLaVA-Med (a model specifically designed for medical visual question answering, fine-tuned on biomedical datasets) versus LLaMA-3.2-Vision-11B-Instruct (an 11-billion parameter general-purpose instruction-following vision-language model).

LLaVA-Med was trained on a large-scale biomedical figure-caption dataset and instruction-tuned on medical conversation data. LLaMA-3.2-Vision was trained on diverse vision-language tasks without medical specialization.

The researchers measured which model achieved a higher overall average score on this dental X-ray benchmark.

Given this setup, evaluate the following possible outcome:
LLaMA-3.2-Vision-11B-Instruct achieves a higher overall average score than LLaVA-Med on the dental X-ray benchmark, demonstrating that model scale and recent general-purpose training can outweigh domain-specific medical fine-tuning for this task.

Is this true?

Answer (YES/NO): YES